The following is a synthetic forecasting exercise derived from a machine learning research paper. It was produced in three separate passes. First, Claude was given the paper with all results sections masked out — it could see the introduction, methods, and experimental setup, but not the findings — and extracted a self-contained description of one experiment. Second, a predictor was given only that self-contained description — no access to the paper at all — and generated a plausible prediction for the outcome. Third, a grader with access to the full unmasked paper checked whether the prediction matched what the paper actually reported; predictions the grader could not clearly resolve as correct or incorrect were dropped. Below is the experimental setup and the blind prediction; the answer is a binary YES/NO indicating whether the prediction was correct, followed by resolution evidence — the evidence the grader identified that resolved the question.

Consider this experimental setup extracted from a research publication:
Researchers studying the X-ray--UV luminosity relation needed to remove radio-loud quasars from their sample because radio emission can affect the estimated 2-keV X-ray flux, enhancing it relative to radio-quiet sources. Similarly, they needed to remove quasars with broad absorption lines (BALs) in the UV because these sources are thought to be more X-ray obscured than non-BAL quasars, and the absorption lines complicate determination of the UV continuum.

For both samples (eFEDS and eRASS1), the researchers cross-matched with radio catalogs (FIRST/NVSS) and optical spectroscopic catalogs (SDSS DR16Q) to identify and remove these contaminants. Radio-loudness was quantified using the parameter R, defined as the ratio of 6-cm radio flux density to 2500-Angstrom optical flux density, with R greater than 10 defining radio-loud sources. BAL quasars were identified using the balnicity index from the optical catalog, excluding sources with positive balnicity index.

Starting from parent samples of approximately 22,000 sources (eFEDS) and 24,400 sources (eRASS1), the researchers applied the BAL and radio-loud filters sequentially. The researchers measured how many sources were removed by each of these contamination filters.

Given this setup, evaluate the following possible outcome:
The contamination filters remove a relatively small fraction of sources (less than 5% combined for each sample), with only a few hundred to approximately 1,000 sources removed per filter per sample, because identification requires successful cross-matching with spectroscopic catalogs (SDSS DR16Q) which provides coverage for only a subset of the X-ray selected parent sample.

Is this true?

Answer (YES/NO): NO